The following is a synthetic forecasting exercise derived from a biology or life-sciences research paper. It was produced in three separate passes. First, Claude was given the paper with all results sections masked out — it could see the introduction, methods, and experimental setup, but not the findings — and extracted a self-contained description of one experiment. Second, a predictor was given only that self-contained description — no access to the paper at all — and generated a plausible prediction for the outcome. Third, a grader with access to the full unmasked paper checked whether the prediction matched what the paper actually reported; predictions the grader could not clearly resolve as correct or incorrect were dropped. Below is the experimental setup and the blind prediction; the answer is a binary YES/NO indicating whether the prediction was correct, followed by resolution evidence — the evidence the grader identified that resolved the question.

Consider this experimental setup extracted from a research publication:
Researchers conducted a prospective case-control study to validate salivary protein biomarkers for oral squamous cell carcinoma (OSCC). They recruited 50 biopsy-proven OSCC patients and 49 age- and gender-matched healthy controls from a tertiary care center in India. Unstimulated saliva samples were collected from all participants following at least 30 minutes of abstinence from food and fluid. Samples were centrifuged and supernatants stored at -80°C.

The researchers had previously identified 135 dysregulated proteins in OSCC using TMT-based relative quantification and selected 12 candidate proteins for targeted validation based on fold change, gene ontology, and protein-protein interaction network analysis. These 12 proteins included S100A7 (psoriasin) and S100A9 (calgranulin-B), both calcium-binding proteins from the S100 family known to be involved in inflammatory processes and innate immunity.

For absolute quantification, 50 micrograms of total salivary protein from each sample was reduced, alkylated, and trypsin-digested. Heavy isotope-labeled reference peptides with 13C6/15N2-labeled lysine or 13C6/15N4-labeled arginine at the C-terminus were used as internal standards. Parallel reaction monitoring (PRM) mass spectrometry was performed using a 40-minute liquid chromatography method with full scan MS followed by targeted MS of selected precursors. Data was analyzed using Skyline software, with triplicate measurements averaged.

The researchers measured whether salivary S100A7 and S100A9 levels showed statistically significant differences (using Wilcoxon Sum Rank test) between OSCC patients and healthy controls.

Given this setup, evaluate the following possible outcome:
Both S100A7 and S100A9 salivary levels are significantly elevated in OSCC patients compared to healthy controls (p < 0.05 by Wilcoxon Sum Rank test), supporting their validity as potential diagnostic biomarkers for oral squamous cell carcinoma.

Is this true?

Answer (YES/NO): NO